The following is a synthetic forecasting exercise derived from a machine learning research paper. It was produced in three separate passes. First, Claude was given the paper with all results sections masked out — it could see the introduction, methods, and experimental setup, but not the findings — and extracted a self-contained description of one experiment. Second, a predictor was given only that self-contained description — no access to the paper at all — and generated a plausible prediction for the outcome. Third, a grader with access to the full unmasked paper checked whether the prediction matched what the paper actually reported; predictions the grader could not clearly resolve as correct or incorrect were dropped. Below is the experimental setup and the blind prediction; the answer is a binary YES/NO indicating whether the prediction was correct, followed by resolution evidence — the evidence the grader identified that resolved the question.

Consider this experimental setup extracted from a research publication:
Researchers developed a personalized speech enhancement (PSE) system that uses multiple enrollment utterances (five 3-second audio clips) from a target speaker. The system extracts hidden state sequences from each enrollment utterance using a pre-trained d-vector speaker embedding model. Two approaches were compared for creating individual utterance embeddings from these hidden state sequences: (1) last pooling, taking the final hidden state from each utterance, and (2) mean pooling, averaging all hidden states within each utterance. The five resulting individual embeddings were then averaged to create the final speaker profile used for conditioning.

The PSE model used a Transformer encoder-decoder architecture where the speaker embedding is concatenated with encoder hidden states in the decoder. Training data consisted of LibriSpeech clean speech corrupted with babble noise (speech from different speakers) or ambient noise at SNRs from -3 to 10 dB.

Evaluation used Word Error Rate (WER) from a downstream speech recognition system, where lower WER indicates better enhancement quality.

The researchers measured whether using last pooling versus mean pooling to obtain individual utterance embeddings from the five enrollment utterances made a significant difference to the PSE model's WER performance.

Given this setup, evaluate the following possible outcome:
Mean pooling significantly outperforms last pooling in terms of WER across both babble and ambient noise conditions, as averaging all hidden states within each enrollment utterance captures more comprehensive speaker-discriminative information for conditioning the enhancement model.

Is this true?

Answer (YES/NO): NO